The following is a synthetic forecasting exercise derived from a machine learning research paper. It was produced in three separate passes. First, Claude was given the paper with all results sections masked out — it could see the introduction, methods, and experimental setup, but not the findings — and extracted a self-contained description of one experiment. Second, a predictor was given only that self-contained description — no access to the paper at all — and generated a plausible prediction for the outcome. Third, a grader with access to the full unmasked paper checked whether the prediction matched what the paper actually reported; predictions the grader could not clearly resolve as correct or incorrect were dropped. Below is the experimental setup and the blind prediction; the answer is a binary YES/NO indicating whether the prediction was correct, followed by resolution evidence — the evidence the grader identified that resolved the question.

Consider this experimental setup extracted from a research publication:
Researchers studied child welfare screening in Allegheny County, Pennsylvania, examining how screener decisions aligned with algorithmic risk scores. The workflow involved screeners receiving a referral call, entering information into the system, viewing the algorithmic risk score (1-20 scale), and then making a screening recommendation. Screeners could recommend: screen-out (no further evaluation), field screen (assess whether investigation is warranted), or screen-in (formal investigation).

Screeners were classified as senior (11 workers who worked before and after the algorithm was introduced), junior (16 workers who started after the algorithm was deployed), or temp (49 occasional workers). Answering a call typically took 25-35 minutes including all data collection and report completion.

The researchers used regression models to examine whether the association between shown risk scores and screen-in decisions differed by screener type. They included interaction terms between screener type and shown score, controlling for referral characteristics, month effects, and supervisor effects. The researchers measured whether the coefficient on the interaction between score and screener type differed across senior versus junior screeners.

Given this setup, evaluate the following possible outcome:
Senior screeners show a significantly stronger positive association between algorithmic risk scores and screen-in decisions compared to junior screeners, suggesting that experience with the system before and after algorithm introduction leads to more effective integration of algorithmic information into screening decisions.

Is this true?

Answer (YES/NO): NO